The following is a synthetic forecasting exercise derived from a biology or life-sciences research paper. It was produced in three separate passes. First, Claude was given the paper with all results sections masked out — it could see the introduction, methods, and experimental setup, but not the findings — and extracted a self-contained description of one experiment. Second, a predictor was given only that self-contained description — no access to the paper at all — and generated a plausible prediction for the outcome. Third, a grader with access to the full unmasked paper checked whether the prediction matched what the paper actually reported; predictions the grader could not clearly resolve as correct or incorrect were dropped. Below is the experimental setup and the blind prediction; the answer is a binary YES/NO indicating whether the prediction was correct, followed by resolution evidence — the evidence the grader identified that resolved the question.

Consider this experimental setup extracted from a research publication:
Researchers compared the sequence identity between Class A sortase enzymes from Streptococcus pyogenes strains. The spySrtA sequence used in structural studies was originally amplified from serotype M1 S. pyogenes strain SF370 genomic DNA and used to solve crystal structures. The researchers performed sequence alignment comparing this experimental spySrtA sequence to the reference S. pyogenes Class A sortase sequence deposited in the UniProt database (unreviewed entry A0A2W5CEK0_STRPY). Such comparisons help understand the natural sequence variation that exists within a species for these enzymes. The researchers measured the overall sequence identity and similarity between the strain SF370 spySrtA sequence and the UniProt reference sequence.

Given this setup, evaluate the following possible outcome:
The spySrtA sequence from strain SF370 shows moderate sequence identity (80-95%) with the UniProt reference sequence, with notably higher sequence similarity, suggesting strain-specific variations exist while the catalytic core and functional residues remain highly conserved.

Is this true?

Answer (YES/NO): NO